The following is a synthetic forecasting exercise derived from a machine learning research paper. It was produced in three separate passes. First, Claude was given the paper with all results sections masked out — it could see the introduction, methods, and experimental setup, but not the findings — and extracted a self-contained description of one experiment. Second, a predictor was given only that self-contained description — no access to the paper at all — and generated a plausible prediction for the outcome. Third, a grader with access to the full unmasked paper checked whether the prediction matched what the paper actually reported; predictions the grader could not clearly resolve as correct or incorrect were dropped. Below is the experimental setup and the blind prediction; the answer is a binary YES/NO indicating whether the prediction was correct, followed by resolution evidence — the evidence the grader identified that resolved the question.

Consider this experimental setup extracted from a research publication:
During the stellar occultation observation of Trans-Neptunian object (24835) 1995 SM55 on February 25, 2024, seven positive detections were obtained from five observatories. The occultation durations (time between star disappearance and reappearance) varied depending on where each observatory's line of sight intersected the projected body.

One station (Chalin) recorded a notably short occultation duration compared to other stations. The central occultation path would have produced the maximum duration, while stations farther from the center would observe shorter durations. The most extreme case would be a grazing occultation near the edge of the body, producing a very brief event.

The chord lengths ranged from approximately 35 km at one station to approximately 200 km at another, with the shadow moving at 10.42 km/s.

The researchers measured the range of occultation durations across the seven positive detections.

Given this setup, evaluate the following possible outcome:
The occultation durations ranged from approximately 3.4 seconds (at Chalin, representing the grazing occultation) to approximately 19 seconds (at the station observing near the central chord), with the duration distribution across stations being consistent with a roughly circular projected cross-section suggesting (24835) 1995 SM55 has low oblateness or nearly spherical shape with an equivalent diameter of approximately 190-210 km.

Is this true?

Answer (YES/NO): NO